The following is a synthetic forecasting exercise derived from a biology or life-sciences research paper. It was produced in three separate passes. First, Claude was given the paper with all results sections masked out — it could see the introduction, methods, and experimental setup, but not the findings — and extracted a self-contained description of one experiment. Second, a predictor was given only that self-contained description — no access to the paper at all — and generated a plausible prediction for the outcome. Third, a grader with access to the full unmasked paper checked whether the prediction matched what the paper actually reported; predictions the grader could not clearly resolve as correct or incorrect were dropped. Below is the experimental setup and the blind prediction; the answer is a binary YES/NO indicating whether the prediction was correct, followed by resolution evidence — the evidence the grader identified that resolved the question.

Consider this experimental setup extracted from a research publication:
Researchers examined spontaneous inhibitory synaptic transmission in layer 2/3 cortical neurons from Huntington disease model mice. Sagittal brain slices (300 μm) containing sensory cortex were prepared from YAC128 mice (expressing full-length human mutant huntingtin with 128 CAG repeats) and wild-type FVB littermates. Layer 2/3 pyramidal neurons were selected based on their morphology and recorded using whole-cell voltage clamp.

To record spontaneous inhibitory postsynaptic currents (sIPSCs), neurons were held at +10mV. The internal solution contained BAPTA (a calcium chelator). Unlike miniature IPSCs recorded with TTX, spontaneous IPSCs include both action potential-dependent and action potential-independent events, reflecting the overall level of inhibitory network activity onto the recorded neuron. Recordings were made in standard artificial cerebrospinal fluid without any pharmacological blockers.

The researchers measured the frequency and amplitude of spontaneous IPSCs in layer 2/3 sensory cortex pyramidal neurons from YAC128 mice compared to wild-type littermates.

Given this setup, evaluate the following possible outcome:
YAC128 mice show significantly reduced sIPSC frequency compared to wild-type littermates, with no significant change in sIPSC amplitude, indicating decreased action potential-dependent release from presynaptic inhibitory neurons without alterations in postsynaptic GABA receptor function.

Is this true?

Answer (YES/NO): NO